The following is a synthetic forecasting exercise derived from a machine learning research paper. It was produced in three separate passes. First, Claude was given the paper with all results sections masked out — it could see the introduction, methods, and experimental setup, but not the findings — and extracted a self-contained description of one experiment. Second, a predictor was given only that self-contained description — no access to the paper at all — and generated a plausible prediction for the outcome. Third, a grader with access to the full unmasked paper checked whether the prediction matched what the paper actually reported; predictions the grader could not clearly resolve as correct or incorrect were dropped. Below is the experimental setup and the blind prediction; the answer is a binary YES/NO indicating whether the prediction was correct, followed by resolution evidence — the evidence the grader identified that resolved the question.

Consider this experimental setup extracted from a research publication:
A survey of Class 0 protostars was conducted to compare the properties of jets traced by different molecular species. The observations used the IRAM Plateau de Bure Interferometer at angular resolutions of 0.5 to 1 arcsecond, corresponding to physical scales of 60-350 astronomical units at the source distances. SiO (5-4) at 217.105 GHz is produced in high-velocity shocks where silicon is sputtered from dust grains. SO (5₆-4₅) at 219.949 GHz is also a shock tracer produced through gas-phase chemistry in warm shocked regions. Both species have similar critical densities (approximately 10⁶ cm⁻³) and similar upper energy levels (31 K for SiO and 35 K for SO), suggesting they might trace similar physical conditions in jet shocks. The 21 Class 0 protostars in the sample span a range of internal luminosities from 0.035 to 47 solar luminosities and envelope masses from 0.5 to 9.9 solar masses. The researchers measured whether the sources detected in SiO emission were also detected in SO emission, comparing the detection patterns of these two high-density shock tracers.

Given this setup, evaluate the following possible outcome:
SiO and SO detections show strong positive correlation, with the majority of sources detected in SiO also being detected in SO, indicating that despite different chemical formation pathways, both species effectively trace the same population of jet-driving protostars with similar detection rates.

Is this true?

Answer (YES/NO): NO